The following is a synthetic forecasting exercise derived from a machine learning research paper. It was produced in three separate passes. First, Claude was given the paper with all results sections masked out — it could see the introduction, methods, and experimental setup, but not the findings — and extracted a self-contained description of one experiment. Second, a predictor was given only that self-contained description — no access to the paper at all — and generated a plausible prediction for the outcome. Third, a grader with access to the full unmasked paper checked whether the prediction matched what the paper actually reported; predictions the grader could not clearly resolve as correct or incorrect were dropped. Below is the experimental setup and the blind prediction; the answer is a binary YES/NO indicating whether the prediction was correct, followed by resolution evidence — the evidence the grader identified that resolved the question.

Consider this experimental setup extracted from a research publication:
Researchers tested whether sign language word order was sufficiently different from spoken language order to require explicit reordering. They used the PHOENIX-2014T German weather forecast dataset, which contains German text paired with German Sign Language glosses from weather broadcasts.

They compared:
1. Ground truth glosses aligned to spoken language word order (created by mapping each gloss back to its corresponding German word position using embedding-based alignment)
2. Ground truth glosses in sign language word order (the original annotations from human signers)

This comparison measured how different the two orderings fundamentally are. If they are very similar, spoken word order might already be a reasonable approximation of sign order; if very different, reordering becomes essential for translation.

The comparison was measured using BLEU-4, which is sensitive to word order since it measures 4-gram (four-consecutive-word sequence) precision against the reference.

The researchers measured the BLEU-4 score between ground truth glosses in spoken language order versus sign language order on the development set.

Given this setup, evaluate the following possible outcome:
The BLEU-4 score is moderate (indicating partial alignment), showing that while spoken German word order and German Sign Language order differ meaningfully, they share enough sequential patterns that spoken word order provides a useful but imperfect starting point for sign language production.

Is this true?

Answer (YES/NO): NO